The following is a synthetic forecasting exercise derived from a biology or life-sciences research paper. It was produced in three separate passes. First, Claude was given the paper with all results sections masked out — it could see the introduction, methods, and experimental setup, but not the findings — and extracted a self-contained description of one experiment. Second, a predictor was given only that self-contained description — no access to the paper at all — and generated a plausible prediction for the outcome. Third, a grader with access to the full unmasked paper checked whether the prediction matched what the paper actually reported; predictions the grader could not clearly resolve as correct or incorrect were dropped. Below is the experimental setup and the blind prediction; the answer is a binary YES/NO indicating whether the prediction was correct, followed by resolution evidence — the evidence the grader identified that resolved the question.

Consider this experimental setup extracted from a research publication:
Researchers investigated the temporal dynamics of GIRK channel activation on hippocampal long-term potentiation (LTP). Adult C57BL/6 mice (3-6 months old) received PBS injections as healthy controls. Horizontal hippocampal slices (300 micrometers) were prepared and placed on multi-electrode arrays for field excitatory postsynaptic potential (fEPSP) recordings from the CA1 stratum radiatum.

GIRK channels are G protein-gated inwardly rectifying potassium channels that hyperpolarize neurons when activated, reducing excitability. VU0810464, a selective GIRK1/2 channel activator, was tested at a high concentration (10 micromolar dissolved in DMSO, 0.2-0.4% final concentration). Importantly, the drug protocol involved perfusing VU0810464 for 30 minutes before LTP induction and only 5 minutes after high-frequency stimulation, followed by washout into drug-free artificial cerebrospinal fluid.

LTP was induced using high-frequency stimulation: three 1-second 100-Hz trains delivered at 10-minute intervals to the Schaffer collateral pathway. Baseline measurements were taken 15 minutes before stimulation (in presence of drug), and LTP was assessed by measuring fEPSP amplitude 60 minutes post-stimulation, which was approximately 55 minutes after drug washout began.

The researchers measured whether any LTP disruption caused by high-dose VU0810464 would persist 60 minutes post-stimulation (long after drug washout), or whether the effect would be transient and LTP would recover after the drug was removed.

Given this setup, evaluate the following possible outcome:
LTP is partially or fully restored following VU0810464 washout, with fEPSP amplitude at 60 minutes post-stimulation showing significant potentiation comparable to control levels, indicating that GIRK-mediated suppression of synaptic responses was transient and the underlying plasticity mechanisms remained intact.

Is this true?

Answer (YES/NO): NO